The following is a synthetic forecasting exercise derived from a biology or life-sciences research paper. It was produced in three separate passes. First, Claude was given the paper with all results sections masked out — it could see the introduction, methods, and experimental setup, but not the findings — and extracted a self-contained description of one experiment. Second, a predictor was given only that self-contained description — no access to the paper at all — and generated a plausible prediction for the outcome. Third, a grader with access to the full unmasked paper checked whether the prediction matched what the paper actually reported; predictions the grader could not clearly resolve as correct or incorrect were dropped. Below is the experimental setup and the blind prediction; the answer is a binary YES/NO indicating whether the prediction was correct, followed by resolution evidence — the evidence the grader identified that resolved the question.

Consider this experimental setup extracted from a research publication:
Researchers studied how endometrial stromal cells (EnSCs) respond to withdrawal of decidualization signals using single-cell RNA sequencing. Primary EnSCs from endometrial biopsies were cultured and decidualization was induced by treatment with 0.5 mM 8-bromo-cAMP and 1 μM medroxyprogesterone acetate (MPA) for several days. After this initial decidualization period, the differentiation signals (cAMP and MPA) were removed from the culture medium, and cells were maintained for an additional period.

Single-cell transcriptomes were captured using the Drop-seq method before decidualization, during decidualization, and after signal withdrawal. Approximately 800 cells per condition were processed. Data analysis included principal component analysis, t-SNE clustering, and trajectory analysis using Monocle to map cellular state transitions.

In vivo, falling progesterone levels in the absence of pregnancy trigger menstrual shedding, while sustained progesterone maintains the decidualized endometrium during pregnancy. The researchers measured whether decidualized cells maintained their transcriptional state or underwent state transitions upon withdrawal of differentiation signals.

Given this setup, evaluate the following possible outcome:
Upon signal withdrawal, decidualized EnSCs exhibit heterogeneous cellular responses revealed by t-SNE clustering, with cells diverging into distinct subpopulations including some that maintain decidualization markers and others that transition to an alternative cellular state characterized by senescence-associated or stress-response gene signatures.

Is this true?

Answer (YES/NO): NO